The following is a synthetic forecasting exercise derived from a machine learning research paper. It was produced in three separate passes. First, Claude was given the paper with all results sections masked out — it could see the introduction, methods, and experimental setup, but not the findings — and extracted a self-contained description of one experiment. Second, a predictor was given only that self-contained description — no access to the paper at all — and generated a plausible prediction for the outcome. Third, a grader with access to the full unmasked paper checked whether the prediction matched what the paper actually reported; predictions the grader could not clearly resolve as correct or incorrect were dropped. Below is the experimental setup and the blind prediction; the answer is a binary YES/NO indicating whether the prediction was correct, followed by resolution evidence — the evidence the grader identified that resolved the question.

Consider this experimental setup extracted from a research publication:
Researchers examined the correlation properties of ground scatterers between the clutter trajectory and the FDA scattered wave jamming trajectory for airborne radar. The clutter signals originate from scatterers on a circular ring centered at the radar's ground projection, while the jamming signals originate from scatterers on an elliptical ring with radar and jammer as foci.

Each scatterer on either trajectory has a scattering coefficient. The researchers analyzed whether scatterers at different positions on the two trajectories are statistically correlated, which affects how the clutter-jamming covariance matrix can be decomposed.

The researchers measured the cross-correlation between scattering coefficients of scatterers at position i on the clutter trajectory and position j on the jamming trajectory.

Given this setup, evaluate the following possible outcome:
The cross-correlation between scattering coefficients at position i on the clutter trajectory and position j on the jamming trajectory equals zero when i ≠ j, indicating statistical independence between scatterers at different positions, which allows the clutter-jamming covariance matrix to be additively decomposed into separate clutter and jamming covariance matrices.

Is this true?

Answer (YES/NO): YES